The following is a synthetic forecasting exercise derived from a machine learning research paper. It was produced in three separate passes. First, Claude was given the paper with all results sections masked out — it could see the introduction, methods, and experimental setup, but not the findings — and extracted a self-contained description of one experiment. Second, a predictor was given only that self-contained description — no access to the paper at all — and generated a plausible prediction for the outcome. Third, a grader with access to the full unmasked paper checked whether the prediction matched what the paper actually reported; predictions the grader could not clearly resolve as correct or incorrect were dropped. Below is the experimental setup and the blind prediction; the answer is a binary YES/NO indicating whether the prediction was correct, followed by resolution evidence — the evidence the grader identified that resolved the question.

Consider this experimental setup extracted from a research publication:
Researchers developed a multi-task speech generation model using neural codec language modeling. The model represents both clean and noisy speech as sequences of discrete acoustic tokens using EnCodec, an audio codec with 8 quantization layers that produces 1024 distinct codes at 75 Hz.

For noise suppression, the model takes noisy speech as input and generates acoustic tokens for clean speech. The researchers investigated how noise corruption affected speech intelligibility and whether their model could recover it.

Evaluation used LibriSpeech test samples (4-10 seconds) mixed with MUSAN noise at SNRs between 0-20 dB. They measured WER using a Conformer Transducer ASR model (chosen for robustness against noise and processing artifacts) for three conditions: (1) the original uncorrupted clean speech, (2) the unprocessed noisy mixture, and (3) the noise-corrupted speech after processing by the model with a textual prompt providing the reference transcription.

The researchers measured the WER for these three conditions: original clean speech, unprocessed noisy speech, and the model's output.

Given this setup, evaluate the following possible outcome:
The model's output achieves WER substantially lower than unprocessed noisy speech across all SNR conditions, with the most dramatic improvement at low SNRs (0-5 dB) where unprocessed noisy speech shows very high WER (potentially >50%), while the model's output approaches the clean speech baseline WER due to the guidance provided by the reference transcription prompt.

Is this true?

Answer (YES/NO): NO